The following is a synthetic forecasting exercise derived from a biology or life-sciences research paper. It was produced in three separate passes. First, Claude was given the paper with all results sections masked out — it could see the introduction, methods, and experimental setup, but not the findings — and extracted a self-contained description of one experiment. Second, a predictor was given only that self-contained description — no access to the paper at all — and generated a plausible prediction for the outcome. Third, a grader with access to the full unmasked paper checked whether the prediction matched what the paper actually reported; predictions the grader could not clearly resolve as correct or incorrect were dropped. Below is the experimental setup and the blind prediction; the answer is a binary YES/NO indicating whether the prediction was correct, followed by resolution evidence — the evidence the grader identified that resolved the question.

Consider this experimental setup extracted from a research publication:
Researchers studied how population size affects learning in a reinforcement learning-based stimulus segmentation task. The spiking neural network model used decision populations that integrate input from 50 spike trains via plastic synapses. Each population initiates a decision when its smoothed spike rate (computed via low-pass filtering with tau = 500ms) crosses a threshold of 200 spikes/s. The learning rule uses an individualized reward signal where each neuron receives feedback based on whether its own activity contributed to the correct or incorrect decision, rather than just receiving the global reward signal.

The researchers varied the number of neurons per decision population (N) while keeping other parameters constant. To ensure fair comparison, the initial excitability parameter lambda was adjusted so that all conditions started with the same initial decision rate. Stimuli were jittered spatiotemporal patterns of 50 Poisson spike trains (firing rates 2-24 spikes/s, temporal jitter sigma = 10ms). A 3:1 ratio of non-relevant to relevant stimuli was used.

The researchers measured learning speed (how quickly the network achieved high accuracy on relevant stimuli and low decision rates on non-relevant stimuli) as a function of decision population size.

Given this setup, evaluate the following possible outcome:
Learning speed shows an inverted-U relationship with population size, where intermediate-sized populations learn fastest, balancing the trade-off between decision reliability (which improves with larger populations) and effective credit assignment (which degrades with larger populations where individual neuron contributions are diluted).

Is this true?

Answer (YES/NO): NO